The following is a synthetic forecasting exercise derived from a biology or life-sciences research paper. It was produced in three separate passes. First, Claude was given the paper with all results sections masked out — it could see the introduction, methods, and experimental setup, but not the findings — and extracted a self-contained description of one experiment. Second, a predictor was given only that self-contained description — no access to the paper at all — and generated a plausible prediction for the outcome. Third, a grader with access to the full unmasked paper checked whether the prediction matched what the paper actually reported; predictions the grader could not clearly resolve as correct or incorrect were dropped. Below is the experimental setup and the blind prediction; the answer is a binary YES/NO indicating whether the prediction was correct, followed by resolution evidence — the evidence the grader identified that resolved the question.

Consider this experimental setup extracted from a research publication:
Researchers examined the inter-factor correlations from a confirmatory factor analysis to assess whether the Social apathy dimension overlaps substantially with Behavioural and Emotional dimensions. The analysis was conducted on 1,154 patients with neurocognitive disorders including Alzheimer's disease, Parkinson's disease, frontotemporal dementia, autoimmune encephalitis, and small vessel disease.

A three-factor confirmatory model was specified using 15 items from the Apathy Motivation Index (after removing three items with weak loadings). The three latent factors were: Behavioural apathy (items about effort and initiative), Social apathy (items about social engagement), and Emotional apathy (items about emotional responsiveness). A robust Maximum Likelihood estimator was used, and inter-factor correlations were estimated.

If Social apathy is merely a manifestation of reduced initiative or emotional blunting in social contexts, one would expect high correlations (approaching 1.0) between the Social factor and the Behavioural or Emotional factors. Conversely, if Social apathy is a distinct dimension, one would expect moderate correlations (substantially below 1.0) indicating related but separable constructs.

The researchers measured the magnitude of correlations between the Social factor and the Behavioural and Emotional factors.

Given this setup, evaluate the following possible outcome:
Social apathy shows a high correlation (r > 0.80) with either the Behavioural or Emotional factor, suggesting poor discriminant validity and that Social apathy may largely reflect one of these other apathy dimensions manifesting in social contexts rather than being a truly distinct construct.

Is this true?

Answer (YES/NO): NO